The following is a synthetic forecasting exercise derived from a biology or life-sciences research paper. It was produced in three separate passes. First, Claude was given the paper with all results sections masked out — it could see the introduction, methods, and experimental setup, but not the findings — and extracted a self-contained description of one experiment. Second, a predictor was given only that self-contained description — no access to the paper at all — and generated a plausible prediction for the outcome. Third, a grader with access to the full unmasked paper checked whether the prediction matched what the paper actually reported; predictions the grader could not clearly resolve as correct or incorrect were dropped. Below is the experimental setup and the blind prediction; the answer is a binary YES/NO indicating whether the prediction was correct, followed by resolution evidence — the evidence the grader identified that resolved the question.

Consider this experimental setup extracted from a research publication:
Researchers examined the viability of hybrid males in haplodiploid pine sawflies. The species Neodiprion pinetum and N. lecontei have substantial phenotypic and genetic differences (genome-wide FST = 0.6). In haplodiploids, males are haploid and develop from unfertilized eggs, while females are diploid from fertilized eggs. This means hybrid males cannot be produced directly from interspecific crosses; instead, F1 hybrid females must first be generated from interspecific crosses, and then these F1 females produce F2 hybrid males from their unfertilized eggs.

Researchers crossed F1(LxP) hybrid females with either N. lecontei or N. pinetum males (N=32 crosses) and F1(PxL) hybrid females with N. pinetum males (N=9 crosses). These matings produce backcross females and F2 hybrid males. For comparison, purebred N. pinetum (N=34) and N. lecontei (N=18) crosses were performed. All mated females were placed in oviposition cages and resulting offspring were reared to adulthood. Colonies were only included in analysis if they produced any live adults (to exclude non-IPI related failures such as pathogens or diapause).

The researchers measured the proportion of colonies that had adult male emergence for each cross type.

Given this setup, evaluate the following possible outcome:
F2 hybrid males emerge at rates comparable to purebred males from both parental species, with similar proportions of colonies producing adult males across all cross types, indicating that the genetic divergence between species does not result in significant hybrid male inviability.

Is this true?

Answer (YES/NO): NO